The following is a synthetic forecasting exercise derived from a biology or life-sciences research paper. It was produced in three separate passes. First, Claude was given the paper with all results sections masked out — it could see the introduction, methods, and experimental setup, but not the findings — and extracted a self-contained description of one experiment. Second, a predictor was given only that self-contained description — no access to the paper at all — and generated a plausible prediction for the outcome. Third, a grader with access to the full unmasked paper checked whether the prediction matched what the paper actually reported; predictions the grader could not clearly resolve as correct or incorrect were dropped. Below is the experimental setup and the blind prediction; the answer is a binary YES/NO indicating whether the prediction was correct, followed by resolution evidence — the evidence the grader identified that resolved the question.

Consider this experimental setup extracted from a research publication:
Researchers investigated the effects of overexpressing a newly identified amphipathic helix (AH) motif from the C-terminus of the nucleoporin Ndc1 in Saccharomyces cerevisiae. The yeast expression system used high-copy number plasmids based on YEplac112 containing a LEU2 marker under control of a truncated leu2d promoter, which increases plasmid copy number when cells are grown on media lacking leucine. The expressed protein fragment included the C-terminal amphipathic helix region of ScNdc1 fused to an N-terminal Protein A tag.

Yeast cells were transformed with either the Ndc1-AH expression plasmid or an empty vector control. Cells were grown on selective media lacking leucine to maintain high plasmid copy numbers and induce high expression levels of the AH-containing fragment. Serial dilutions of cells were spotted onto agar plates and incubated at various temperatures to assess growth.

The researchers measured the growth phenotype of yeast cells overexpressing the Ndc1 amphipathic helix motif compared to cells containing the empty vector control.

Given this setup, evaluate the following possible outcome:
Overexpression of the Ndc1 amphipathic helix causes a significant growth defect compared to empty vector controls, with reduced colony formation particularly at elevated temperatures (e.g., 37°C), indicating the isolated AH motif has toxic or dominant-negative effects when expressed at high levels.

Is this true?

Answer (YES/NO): YES